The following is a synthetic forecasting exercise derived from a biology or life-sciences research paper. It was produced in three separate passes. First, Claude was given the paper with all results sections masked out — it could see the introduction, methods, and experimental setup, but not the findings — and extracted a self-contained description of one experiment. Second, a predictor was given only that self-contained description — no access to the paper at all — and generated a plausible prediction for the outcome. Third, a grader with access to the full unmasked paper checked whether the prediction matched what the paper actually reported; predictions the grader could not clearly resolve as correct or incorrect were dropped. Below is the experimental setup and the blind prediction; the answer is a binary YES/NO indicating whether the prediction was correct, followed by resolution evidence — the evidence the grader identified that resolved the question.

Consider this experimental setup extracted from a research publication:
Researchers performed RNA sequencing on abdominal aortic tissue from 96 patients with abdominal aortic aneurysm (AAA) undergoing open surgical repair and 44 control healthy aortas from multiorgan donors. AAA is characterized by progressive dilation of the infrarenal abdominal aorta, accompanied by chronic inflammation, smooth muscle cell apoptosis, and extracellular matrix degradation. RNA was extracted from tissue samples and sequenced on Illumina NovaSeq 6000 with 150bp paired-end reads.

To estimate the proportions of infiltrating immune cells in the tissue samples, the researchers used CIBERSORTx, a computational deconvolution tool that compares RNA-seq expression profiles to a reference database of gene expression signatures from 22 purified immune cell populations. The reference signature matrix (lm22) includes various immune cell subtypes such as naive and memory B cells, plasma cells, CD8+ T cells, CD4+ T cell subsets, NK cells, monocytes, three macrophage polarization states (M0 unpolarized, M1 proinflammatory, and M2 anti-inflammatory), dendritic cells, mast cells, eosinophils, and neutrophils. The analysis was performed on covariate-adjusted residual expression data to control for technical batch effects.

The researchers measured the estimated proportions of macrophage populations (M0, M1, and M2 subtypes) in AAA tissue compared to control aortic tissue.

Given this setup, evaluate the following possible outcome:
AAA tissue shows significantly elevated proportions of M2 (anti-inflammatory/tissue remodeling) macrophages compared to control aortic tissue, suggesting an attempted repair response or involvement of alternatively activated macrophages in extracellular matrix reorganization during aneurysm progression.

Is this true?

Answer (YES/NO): NO